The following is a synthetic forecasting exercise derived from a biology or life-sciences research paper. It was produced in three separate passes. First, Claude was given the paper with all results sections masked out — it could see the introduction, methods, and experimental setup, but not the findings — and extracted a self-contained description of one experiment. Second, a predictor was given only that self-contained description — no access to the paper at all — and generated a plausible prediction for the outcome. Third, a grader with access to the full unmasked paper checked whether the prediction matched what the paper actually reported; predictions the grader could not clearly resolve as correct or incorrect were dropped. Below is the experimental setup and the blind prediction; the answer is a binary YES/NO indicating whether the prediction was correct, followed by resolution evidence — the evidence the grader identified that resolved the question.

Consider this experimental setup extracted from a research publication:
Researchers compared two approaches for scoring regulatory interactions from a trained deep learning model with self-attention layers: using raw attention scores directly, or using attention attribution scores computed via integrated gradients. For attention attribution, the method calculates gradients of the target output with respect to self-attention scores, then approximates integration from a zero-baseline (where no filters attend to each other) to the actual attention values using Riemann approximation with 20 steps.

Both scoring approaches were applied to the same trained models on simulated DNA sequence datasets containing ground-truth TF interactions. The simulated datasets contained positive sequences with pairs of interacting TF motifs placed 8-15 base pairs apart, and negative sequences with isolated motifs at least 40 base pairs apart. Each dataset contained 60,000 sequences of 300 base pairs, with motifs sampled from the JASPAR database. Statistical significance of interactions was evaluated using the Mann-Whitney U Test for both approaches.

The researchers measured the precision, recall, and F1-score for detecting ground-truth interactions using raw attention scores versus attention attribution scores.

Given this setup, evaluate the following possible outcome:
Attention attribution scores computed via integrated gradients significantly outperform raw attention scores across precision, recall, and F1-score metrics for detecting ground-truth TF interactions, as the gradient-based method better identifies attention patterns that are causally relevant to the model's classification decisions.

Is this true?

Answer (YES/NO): NO